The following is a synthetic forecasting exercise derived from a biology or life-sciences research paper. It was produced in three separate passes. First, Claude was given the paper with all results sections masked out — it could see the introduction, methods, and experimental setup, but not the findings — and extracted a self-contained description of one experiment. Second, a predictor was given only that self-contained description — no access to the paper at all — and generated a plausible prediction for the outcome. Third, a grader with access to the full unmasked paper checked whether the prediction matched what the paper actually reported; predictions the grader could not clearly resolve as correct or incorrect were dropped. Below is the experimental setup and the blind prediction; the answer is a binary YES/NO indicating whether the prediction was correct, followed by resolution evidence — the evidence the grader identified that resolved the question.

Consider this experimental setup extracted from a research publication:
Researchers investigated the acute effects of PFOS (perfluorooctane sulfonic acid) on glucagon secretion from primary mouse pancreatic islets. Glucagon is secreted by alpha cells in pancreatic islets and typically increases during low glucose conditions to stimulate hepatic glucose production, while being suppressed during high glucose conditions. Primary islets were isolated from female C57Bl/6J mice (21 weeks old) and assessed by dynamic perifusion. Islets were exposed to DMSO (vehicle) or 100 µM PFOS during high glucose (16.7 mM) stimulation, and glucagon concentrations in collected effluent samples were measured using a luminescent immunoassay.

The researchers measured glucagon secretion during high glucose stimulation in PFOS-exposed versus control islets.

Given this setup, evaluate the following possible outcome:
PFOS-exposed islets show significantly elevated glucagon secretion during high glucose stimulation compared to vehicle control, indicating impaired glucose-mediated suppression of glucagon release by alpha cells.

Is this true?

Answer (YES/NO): NO